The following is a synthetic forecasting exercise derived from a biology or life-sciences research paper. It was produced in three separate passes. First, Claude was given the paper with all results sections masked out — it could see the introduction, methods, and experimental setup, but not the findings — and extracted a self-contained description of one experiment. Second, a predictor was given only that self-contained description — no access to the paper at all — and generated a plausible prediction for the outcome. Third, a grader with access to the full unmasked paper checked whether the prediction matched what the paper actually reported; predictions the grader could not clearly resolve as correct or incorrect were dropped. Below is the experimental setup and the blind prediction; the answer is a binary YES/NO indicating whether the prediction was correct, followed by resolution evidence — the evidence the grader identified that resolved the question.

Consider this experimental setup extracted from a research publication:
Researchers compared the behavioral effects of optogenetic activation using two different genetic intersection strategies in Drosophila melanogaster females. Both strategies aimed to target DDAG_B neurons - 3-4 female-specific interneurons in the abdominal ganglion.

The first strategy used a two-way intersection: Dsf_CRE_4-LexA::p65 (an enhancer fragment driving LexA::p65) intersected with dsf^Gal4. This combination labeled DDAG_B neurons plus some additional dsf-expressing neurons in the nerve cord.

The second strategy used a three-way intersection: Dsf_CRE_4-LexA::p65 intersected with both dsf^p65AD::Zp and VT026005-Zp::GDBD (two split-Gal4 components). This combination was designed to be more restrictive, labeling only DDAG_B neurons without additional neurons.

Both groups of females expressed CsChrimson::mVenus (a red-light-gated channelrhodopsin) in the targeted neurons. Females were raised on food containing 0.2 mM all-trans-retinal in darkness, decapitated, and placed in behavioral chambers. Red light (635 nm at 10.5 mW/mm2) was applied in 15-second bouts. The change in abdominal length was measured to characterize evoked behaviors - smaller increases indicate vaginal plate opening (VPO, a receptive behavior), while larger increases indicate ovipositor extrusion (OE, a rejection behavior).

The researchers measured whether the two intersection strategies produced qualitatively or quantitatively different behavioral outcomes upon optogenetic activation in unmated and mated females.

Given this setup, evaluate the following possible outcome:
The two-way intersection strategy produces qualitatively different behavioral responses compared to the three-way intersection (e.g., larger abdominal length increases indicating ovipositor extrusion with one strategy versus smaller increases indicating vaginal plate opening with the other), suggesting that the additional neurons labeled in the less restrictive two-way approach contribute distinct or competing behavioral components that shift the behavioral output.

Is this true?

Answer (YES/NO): NO